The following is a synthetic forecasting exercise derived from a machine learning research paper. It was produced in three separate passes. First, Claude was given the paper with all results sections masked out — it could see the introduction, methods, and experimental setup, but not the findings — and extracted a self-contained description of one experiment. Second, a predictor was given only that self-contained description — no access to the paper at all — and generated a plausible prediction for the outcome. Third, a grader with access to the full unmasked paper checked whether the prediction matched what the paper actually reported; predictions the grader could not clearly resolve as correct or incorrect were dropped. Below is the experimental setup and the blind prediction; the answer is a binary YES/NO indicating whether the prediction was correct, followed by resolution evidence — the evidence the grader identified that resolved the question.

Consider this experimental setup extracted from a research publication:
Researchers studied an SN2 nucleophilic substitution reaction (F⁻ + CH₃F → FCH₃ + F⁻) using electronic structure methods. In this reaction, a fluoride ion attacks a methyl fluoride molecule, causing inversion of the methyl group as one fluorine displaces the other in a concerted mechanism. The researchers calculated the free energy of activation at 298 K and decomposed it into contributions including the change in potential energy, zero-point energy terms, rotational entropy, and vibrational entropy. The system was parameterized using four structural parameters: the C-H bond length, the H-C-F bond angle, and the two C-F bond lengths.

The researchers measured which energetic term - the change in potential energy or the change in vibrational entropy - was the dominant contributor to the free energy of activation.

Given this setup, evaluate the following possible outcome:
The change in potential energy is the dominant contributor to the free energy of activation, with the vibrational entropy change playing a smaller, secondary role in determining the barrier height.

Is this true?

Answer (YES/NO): YES